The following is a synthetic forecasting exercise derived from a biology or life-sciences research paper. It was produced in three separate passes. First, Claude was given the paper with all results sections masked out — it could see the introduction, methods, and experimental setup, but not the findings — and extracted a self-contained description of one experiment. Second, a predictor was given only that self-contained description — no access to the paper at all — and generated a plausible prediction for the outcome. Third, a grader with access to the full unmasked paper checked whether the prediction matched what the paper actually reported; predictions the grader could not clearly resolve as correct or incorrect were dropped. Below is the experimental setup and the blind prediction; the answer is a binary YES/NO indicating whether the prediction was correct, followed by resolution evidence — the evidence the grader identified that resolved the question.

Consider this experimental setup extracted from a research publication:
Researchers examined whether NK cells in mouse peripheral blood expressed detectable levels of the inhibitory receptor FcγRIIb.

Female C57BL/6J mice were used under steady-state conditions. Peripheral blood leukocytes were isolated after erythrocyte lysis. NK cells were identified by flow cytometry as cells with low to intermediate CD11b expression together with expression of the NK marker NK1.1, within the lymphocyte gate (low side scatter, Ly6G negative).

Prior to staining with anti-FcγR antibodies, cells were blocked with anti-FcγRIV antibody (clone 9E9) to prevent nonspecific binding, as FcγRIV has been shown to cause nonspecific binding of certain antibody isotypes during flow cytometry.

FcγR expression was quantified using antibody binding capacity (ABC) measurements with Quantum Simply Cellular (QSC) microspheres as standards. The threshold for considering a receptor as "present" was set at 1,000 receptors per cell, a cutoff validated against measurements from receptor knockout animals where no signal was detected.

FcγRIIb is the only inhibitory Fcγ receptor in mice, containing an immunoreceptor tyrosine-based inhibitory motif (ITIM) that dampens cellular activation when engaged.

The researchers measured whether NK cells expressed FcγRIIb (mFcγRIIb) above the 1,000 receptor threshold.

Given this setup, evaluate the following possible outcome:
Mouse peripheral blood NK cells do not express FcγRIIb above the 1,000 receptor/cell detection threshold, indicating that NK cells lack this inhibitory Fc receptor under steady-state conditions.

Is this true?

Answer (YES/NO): YES